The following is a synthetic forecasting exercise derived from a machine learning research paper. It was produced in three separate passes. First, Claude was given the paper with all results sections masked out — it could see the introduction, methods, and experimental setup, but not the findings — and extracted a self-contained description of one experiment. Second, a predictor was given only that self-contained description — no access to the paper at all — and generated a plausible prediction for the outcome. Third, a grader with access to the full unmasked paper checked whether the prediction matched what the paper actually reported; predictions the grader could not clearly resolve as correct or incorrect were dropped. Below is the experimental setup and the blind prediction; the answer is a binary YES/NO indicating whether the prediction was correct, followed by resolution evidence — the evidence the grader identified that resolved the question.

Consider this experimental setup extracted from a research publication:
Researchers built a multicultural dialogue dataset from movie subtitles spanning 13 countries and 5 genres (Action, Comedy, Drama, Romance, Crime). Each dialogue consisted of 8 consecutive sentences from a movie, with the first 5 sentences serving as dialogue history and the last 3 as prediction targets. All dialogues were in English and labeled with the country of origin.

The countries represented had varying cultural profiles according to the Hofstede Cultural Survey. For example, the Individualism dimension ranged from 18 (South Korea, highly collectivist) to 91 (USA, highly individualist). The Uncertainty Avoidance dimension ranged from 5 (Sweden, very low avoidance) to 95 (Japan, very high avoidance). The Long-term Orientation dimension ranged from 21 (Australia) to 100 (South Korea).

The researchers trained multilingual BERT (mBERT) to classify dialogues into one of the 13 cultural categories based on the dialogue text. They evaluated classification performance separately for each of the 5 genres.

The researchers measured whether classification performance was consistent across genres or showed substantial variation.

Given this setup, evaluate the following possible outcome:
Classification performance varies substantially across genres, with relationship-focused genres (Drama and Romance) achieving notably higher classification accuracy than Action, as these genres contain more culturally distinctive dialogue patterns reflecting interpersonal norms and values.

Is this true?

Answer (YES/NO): NO